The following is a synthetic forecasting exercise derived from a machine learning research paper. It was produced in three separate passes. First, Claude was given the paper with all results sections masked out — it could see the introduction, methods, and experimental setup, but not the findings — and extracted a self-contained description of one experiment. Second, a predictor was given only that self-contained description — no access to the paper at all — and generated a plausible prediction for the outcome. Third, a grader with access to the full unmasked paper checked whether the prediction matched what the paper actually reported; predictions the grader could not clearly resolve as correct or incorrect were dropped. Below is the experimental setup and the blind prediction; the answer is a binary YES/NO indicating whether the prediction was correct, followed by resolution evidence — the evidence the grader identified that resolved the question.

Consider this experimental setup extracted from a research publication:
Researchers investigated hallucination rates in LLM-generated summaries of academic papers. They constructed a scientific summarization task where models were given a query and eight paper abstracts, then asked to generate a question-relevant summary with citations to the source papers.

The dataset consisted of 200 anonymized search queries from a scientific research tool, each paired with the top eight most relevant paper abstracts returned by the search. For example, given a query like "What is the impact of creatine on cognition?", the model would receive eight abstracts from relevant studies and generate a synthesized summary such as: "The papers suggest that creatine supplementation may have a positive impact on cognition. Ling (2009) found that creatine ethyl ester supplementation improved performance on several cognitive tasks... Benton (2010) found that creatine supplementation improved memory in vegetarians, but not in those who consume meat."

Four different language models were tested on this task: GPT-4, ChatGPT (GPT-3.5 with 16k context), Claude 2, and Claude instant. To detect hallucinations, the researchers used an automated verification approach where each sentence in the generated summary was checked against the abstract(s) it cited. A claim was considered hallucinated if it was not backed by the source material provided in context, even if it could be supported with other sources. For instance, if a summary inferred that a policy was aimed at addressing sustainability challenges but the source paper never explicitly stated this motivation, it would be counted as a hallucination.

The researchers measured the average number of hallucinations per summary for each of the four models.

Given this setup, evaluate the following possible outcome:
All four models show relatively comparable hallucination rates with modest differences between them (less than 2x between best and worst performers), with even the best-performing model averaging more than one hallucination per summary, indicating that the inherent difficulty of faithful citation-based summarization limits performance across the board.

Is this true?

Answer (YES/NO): NO